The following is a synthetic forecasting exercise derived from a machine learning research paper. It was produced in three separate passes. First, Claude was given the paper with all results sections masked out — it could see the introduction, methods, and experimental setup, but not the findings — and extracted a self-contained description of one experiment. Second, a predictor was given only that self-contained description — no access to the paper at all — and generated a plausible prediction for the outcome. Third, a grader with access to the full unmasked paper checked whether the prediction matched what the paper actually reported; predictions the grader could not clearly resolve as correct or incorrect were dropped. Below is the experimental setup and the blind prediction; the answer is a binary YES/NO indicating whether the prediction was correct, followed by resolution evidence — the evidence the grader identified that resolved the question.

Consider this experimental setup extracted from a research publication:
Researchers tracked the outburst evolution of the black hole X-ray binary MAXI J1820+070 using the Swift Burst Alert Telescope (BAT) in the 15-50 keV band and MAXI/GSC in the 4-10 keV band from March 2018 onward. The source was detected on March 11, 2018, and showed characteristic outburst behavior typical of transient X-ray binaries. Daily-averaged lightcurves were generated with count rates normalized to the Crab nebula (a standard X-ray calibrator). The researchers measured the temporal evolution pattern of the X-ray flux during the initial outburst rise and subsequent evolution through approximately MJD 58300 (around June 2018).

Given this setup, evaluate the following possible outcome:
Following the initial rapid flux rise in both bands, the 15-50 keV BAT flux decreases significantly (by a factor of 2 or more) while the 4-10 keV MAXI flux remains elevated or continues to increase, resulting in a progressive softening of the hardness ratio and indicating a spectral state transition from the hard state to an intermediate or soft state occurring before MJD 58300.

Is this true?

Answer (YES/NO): NO